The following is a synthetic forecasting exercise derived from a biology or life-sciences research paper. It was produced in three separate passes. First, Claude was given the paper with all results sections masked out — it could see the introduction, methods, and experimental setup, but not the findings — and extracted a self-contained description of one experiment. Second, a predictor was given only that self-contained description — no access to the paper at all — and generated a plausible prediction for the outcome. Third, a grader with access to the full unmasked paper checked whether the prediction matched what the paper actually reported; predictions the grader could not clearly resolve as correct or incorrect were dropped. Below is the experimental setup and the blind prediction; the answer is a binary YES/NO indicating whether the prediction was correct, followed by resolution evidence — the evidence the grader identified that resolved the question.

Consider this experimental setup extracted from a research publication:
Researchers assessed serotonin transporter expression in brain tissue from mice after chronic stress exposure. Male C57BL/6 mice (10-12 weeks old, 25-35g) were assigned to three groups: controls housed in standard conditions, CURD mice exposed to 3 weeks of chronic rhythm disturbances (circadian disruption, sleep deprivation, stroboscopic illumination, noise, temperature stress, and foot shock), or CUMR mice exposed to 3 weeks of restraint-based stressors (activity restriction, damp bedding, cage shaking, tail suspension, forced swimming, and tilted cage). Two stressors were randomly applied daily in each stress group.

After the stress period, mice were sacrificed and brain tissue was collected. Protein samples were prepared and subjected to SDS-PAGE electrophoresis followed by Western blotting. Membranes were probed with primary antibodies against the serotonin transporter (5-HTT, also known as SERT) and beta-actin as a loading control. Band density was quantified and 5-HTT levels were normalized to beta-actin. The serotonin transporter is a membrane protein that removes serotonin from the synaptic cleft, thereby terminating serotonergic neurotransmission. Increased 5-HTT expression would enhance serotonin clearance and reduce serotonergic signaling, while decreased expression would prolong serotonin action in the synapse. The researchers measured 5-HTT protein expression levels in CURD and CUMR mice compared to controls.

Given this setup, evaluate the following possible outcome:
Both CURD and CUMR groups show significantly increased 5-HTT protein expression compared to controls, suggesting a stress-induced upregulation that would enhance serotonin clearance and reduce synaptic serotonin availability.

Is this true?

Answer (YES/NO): NO